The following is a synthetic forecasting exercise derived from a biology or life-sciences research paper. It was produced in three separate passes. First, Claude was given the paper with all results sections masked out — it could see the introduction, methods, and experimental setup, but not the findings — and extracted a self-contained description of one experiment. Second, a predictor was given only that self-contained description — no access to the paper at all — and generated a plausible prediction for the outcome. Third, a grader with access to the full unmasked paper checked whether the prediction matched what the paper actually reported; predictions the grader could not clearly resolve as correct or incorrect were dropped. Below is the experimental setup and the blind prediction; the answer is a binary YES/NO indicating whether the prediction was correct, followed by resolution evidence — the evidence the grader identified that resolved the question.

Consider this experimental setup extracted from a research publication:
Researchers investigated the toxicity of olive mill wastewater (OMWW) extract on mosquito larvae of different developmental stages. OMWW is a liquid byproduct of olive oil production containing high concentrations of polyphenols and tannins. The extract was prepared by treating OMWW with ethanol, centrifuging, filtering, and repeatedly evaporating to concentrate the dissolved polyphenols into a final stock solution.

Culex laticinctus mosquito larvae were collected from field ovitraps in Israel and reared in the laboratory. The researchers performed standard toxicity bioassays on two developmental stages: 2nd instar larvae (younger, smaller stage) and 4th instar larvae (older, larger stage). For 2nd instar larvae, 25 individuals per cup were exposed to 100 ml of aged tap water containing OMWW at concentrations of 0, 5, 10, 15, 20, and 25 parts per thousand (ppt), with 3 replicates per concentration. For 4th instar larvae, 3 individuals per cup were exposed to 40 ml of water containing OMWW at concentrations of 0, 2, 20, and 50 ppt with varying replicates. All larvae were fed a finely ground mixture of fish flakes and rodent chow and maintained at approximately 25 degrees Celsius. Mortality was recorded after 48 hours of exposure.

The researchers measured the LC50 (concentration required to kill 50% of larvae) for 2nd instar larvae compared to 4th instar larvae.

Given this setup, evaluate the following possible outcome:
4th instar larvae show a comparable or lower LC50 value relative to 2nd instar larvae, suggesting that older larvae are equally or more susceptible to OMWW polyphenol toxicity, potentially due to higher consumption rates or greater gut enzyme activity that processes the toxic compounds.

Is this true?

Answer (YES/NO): NO